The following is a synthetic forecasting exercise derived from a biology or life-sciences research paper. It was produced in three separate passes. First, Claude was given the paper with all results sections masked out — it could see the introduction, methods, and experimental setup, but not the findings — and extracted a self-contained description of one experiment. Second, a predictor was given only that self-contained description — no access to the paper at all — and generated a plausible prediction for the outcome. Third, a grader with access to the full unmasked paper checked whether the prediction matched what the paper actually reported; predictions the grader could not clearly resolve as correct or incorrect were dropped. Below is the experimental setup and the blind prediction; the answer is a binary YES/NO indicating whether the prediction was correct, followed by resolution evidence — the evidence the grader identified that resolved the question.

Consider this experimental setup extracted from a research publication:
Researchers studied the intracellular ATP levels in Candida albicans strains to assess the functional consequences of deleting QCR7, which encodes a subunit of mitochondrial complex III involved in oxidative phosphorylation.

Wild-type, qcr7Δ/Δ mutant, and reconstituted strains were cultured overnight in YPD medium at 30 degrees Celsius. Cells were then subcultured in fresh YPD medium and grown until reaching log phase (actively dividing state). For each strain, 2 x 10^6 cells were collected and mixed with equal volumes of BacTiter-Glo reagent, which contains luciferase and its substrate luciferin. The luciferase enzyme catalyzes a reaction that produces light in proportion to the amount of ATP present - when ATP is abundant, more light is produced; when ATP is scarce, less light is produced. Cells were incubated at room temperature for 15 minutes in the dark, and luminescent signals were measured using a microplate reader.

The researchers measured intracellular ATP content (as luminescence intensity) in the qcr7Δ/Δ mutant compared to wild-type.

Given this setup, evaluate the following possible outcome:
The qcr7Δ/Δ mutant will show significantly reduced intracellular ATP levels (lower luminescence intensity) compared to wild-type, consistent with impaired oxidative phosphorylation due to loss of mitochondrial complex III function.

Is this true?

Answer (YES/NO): YES